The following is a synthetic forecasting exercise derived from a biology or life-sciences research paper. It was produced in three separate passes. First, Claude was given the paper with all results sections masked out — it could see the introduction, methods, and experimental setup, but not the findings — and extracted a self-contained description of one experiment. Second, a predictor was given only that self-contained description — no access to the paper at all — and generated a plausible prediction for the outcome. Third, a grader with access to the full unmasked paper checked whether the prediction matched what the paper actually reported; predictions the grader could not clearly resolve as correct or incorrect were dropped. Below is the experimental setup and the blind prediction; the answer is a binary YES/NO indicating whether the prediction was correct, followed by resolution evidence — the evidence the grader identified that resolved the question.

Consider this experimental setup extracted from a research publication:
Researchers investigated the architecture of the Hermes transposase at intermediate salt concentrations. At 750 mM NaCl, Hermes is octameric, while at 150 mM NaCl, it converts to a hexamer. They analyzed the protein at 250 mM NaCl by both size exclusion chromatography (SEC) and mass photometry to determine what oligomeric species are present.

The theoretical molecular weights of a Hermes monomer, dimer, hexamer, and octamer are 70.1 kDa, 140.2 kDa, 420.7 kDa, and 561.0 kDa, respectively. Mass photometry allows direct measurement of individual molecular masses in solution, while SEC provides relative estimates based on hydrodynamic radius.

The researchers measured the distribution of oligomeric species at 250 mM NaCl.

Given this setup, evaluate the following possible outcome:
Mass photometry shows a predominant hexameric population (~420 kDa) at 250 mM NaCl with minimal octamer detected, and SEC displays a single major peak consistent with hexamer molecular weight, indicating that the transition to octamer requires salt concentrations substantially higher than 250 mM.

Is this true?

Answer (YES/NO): NO